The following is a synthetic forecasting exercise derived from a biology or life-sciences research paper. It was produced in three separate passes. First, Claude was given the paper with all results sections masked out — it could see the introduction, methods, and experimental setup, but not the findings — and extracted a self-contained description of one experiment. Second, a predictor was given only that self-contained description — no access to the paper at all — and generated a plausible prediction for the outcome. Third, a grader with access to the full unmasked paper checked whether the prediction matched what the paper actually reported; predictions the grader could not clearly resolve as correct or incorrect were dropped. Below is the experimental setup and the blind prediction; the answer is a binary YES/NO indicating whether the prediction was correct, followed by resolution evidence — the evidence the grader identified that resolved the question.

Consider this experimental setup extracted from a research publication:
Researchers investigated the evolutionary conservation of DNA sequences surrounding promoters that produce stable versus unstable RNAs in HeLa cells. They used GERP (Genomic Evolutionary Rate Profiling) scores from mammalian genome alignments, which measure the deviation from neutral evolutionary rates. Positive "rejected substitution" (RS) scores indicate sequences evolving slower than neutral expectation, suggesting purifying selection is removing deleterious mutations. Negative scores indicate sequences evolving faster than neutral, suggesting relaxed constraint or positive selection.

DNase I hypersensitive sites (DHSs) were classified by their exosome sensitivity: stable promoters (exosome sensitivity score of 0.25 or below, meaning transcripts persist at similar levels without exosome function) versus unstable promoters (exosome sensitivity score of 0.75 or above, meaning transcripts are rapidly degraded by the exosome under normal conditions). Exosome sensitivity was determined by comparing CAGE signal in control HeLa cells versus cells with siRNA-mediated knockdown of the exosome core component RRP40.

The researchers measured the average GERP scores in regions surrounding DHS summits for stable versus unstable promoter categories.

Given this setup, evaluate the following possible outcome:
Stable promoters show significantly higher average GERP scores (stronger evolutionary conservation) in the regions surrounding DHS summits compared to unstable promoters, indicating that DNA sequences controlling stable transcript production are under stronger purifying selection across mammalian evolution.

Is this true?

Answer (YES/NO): YES